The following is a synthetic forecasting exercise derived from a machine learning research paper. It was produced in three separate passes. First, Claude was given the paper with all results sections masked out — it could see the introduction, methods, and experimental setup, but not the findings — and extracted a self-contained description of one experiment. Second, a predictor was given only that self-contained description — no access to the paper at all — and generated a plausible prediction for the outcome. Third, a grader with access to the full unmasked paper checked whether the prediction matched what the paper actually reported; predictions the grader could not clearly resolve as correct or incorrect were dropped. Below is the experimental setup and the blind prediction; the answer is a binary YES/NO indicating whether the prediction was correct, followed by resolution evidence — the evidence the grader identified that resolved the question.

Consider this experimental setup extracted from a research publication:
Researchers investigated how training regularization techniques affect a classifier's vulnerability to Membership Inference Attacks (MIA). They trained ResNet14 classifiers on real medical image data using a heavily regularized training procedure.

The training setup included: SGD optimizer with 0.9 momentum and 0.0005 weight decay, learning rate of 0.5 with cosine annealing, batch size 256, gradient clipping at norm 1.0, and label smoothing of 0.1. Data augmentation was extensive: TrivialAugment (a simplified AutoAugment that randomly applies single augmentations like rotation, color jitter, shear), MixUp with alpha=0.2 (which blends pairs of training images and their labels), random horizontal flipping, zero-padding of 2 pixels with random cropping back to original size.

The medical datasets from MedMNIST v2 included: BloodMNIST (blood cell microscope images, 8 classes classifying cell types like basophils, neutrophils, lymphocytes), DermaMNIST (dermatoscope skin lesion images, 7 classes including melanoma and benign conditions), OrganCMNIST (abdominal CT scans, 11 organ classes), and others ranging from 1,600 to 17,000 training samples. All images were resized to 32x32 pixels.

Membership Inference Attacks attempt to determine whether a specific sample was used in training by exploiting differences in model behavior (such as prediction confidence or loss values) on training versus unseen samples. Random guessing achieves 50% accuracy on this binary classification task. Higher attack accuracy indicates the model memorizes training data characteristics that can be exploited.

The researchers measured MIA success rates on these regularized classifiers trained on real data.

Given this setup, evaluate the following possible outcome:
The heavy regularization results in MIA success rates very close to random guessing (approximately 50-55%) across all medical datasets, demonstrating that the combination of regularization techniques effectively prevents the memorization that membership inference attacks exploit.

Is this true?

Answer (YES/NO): NO